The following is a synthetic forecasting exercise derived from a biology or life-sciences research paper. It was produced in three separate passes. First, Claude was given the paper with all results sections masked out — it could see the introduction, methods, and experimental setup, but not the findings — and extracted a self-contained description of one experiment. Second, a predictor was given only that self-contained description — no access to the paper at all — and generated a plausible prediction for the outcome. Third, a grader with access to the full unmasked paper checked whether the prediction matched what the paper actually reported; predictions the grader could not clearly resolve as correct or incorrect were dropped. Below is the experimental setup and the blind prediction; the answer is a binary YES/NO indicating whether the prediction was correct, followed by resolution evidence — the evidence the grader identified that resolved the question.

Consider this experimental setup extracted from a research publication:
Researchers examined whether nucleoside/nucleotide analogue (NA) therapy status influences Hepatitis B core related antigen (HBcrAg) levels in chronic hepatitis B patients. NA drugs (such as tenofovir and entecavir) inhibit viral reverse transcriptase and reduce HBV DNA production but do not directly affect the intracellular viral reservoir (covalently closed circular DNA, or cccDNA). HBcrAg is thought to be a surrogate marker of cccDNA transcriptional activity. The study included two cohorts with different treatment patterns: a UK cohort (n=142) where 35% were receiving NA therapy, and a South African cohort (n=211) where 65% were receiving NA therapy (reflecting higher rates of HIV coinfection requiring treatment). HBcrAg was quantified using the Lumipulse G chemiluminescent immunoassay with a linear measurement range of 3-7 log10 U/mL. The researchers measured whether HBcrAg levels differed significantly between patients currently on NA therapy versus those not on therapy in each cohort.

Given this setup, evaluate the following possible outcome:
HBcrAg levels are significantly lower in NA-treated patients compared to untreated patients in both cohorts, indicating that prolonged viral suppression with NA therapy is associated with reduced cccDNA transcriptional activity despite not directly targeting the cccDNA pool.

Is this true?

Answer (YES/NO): NO